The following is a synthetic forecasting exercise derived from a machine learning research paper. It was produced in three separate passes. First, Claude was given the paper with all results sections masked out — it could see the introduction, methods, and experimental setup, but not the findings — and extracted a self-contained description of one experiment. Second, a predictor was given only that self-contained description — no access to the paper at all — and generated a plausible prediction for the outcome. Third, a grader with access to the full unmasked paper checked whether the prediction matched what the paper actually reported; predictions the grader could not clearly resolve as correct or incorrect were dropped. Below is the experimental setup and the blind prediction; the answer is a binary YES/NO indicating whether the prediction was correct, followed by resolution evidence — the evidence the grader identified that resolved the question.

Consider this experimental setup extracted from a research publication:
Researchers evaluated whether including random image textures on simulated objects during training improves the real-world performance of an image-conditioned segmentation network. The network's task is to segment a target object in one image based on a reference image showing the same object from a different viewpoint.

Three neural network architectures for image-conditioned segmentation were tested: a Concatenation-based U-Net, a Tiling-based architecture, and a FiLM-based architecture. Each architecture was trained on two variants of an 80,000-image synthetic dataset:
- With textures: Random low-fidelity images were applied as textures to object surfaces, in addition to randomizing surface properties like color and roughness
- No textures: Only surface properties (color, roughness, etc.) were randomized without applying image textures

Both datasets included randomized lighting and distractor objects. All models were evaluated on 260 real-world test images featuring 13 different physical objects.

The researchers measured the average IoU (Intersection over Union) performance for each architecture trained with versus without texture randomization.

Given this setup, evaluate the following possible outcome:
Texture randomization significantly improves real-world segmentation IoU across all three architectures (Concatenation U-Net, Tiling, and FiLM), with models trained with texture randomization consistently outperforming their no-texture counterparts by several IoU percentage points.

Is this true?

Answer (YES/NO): NO